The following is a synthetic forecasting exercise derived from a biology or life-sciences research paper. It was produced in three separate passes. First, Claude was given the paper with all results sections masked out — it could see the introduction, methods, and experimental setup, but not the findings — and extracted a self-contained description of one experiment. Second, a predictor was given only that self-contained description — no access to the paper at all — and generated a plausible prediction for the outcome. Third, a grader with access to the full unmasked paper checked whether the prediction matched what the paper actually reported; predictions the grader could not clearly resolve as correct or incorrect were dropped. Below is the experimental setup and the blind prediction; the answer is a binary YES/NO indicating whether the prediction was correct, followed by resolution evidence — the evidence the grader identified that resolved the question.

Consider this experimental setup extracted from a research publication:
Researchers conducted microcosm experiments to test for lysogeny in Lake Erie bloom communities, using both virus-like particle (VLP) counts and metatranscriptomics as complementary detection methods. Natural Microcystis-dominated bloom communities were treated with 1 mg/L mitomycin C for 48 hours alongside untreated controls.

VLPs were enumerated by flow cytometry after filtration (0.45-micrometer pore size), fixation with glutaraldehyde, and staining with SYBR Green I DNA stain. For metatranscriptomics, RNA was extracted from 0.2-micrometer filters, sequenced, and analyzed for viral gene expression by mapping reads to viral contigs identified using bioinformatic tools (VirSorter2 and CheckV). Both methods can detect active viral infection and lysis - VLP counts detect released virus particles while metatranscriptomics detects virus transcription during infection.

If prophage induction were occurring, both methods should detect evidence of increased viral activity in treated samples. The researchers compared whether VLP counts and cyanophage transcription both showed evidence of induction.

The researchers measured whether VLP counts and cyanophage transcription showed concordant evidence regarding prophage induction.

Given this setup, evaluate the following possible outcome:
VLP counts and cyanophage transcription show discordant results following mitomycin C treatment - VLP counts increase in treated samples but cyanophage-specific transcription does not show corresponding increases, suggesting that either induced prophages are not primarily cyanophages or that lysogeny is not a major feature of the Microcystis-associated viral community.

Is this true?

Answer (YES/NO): NO